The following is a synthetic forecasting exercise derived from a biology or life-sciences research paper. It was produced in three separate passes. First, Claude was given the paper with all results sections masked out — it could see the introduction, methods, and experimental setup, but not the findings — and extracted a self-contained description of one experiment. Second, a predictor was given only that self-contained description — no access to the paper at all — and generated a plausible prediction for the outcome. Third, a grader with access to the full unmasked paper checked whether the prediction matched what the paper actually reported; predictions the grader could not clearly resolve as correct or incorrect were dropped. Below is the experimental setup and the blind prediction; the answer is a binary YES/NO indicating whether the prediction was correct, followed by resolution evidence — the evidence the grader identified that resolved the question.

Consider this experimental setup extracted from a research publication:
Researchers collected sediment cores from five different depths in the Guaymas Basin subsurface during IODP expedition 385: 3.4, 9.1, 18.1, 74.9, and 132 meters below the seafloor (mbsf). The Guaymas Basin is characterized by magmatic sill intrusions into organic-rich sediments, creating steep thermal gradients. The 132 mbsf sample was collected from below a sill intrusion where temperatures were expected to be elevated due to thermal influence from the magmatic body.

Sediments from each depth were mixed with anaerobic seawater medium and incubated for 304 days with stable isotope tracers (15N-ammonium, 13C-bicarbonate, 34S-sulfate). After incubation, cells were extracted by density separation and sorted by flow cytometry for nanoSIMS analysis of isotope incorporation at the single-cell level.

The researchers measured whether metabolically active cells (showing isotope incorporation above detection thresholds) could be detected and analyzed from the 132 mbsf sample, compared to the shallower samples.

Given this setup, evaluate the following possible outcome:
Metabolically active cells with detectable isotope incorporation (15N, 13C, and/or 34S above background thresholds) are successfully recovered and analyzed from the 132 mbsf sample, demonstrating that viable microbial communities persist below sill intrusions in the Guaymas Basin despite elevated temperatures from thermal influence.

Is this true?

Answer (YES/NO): NO